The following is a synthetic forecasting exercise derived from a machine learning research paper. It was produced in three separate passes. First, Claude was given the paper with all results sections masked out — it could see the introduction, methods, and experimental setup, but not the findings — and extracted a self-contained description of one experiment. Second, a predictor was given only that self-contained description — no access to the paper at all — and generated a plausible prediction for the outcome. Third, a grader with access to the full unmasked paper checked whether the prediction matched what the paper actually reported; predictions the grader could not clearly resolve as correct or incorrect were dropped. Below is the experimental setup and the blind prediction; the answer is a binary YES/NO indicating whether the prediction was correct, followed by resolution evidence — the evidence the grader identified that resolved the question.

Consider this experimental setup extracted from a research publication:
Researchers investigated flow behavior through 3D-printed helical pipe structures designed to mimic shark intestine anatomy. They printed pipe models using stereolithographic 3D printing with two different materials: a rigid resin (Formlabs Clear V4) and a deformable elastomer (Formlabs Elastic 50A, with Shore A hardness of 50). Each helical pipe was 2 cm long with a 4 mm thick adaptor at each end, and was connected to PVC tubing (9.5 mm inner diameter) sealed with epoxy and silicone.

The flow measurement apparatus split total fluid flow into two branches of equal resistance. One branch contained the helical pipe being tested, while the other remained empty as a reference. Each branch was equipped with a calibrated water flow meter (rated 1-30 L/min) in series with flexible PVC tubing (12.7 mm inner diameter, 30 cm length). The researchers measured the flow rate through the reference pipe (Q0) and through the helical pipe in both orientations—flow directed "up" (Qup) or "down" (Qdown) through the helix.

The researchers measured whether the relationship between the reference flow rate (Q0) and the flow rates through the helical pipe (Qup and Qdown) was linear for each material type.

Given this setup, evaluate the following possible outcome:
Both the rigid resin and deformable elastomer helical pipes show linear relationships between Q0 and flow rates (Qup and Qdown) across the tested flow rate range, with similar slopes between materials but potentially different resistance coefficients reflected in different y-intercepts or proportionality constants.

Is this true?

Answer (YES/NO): NO